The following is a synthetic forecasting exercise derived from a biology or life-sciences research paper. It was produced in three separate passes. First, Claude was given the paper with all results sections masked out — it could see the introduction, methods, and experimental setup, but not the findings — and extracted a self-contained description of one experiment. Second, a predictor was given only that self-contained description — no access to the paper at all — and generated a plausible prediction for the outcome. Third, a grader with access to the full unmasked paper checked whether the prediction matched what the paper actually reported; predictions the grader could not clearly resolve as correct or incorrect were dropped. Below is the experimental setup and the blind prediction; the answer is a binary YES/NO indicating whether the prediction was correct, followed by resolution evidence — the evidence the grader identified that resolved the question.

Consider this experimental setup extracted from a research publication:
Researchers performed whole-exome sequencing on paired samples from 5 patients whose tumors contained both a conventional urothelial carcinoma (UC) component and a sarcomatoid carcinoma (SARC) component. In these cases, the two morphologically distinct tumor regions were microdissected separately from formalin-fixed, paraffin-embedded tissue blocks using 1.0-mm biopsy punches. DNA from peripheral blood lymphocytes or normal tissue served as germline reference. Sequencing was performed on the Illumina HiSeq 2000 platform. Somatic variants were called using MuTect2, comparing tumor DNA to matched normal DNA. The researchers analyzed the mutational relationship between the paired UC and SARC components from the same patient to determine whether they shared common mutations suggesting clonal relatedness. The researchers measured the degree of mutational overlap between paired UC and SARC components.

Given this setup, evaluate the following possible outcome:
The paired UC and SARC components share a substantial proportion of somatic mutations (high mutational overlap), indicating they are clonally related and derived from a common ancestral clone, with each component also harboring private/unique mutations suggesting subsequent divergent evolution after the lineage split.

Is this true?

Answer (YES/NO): NO